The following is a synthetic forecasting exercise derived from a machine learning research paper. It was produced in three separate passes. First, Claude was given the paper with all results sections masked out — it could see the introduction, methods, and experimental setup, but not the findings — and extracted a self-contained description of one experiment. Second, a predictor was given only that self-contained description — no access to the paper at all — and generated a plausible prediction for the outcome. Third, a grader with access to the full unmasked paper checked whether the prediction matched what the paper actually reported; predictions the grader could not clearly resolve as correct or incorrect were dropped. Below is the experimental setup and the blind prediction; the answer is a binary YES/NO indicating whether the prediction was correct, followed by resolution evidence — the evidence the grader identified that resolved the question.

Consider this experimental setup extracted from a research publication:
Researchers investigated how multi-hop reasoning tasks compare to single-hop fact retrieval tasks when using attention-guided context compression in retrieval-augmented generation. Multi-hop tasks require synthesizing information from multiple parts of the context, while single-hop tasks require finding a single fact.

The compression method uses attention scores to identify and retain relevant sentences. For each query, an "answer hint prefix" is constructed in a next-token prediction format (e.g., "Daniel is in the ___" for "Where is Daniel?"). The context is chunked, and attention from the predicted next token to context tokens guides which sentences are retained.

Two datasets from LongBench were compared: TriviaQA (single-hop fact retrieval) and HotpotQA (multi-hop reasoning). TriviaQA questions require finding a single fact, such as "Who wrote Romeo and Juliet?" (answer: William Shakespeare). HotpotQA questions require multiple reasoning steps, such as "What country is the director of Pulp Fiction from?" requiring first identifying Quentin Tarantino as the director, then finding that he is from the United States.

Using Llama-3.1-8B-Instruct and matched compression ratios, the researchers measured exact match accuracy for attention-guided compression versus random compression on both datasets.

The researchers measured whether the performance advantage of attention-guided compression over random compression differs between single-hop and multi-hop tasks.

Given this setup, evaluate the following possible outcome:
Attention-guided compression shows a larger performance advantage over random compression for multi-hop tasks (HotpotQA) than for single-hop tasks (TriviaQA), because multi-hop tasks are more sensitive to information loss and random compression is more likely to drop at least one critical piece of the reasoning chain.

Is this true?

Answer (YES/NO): YES